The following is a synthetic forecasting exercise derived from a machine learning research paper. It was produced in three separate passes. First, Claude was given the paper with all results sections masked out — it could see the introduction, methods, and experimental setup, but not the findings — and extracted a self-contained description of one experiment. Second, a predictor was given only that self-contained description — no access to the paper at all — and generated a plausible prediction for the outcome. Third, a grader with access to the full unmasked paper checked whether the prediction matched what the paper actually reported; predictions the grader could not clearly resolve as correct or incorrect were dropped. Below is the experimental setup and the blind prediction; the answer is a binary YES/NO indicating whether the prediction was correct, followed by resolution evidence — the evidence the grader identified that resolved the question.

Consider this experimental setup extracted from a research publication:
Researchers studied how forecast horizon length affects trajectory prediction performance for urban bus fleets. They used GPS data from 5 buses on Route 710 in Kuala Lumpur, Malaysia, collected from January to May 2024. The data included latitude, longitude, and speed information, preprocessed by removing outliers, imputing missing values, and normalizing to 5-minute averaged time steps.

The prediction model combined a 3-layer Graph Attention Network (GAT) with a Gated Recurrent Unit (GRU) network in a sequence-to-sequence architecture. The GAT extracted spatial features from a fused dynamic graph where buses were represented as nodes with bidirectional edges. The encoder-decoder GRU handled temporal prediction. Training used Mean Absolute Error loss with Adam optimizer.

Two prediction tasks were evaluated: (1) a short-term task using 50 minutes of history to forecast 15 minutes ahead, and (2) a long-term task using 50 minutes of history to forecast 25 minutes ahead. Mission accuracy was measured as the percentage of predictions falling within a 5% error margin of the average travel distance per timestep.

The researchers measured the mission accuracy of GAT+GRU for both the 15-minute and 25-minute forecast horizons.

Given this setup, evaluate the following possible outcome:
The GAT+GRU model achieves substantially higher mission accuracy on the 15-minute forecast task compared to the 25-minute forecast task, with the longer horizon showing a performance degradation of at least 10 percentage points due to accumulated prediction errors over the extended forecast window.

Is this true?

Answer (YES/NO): YES